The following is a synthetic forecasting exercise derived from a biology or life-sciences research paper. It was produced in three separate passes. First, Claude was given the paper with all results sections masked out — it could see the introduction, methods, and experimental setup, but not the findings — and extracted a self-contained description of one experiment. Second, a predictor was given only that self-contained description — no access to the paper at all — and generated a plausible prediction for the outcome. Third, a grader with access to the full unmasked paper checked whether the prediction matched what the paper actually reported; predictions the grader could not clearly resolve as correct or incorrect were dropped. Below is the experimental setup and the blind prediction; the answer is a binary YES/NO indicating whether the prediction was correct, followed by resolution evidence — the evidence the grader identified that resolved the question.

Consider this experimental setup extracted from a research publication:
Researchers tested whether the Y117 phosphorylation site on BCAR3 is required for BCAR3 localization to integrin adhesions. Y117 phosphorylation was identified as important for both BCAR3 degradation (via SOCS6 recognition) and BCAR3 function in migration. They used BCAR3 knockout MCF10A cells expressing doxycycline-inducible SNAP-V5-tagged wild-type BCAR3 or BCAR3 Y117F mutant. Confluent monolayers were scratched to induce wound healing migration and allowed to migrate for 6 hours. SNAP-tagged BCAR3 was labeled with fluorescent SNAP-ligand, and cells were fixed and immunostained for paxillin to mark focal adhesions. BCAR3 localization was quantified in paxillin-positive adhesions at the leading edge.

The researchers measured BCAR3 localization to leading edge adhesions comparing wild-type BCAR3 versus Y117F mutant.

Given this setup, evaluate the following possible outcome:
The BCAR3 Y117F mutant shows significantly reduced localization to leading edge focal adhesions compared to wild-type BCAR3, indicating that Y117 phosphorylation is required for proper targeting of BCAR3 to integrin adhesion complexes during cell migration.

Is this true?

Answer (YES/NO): NO